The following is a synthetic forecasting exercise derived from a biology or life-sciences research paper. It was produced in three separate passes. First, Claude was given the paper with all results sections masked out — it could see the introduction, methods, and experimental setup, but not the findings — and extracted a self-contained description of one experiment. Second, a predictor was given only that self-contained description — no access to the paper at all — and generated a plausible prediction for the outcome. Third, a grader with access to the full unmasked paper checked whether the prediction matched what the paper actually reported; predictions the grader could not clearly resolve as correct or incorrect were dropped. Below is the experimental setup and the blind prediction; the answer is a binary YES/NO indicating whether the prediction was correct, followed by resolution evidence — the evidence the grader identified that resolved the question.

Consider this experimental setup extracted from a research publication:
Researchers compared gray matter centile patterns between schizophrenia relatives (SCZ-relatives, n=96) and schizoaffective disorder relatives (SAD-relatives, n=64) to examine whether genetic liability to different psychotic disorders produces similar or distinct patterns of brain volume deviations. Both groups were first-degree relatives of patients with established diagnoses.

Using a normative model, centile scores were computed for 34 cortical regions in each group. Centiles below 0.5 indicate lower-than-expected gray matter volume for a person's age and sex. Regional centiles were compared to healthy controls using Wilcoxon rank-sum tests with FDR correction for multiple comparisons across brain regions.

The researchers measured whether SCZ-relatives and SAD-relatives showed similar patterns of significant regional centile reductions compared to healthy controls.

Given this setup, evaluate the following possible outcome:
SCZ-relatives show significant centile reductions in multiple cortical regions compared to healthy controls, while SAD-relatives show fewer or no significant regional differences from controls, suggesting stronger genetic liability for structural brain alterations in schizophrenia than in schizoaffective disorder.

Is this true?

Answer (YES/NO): YES